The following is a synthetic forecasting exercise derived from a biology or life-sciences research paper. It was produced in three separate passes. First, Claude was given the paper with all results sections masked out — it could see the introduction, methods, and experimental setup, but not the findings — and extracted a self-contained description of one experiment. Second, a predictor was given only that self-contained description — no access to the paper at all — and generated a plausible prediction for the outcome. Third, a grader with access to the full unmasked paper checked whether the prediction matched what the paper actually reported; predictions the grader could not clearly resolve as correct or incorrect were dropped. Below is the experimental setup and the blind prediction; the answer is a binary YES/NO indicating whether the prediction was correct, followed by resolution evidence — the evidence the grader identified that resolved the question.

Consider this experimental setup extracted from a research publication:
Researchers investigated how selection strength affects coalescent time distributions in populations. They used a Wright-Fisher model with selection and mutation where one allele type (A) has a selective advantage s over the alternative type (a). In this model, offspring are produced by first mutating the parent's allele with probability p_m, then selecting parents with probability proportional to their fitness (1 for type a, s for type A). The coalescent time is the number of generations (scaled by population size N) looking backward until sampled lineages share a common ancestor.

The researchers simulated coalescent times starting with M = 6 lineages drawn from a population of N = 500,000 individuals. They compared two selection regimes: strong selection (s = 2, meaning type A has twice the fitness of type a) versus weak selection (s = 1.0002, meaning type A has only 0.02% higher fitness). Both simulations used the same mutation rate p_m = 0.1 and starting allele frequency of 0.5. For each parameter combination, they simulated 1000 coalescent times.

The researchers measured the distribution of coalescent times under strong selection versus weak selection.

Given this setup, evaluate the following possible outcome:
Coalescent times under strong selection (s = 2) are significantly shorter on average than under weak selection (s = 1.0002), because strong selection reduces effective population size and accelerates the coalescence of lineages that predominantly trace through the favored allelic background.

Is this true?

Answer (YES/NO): NO